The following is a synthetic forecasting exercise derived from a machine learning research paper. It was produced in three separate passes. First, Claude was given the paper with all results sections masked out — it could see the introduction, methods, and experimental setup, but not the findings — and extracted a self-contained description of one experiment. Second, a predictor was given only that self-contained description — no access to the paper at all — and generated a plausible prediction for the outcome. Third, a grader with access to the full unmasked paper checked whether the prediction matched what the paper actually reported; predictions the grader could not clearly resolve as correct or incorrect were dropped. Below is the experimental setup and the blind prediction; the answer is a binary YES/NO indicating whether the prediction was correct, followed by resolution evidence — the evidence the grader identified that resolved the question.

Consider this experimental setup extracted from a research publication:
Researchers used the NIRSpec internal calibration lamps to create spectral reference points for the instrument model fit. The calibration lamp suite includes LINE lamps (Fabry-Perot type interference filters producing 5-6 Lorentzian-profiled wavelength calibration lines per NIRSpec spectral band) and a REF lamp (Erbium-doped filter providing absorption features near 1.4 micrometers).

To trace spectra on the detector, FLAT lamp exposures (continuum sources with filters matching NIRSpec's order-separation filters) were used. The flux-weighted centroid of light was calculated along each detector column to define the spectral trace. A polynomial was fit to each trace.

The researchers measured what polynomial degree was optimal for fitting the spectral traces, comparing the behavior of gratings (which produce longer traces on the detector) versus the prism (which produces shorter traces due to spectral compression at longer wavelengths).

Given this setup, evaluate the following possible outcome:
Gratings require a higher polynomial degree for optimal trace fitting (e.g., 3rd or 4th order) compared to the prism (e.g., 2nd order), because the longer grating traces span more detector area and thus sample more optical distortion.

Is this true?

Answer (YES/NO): NO